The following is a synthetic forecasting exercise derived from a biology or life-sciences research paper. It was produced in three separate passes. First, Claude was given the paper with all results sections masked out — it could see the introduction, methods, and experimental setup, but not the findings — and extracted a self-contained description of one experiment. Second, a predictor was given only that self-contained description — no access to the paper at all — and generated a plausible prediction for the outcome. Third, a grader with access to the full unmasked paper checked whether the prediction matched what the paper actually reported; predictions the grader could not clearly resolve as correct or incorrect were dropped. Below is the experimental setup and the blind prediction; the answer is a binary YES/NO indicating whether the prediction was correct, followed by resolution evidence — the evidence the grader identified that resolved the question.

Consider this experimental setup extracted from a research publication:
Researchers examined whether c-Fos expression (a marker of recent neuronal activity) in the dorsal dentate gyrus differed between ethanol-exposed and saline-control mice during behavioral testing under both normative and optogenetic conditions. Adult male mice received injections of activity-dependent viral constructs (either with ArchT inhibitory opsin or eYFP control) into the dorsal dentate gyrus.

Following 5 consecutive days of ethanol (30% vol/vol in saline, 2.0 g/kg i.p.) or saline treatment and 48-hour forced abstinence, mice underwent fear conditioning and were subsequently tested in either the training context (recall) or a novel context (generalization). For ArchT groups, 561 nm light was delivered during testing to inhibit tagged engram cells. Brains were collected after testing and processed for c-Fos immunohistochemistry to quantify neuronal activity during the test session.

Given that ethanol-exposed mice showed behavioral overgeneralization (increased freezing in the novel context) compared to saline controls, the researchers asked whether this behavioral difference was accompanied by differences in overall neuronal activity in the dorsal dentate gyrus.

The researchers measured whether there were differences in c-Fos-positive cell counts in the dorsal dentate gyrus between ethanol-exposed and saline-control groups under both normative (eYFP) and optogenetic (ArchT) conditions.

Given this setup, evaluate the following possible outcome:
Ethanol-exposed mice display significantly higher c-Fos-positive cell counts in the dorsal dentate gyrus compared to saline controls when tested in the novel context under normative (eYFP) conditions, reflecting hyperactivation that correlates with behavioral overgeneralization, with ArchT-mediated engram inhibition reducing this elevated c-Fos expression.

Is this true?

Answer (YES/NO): NO